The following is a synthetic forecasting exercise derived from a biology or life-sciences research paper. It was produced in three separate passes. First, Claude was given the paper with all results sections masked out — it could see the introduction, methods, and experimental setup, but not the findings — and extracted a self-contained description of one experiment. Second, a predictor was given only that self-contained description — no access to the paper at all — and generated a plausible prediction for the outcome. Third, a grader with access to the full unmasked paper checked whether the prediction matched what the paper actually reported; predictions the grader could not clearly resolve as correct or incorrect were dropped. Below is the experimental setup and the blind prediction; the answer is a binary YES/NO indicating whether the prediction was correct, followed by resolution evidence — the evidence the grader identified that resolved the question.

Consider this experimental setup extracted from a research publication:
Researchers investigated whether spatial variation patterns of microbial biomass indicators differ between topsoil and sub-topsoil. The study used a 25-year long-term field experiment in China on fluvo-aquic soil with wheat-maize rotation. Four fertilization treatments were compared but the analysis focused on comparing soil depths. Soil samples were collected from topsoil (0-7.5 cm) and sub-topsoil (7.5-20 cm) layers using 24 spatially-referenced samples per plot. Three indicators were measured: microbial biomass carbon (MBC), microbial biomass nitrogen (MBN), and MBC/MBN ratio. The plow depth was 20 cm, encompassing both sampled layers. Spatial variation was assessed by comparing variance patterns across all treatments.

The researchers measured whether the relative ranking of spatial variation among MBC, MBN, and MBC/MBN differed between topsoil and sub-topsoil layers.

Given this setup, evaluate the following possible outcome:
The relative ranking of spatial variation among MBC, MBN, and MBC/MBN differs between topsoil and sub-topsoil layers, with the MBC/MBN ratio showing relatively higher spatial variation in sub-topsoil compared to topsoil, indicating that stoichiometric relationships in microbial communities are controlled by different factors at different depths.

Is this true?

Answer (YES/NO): YES